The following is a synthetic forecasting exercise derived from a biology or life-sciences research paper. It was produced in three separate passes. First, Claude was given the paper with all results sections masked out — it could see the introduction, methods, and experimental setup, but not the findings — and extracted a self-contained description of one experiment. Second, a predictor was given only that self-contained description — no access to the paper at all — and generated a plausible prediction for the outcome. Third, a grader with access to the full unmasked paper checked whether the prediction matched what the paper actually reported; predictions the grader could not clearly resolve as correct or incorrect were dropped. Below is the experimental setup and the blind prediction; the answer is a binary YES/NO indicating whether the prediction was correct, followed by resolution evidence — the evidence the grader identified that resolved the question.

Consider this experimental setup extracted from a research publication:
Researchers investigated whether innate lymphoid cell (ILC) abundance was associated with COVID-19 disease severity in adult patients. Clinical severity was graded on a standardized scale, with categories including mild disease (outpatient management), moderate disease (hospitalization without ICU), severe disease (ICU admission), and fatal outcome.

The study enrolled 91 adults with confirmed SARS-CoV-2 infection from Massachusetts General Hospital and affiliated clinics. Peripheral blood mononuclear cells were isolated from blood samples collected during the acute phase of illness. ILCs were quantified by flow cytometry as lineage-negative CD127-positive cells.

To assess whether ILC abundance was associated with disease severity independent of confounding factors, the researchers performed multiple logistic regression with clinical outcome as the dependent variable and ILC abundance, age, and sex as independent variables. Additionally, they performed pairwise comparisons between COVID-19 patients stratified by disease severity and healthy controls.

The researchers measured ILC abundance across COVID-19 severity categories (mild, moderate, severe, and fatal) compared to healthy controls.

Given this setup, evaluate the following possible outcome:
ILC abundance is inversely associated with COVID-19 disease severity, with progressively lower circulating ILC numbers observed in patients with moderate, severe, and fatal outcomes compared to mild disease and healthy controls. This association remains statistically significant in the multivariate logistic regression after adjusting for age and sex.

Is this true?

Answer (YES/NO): NO